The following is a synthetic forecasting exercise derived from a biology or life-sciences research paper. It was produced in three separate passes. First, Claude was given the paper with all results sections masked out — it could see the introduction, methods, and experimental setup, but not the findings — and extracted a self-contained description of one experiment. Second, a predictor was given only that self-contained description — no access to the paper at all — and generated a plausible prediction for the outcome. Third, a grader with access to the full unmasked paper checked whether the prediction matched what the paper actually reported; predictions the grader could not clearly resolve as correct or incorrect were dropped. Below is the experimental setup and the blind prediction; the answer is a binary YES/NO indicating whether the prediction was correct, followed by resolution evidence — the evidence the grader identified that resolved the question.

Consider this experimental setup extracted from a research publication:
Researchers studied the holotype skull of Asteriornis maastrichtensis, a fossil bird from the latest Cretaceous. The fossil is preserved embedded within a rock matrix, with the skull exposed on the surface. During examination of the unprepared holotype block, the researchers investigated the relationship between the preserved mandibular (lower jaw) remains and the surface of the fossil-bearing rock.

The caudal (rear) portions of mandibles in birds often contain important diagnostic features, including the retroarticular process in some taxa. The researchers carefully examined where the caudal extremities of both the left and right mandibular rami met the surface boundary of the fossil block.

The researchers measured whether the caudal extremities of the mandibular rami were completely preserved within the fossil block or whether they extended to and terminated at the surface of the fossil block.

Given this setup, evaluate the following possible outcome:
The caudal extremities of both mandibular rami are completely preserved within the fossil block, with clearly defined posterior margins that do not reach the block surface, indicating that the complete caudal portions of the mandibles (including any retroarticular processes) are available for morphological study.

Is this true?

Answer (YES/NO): NO